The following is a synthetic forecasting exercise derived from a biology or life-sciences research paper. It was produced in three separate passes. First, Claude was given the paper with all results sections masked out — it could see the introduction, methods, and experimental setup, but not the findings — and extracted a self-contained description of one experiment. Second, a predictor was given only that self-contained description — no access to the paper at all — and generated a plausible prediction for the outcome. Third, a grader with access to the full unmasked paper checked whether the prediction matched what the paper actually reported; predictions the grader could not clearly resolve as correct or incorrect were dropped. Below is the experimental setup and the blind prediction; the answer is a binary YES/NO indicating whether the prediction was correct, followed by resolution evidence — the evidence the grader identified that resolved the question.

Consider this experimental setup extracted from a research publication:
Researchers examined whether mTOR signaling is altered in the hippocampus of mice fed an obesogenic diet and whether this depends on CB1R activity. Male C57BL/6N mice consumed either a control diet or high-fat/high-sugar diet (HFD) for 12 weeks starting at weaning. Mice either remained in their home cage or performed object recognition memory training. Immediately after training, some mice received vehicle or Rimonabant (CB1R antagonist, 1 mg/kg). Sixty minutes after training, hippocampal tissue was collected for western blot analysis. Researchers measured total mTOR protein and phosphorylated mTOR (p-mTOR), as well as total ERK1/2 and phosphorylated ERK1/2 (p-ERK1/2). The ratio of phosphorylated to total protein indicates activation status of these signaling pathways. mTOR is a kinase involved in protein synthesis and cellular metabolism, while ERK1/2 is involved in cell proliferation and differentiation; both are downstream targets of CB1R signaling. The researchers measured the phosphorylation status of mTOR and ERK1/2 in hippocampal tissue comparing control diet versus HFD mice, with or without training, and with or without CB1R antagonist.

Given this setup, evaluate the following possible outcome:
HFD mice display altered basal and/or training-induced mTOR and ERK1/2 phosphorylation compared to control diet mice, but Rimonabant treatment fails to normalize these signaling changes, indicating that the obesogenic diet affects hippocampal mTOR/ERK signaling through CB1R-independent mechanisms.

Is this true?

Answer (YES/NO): NO